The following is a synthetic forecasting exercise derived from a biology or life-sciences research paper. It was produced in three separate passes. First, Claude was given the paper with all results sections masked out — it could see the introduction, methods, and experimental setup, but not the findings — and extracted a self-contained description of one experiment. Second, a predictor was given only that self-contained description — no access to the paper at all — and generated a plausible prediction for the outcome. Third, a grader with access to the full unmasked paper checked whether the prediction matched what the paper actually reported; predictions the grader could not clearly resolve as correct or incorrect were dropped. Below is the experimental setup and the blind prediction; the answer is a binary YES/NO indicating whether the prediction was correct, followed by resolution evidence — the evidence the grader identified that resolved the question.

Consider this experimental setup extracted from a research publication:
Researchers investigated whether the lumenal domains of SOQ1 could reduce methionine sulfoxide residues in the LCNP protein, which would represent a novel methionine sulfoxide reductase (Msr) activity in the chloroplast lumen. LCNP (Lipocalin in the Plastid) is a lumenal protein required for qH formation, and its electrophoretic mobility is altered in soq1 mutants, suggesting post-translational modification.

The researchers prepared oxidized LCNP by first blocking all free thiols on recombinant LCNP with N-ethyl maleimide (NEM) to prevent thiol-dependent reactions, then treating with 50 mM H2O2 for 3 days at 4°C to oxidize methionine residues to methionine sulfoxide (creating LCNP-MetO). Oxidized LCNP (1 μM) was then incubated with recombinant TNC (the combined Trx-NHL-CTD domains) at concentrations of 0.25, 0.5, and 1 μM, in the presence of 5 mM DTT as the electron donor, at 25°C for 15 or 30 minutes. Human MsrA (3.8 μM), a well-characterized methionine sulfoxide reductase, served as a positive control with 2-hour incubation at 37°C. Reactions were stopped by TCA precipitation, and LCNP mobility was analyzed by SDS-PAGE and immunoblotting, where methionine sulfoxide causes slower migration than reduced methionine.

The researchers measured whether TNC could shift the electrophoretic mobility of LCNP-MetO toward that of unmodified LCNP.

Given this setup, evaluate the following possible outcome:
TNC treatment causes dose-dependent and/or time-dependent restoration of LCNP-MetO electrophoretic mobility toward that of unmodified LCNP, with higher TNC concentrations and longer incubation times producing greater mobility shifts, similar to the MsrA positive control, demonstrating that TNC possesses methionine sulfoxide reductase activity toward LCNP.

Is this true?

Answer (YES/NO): NO